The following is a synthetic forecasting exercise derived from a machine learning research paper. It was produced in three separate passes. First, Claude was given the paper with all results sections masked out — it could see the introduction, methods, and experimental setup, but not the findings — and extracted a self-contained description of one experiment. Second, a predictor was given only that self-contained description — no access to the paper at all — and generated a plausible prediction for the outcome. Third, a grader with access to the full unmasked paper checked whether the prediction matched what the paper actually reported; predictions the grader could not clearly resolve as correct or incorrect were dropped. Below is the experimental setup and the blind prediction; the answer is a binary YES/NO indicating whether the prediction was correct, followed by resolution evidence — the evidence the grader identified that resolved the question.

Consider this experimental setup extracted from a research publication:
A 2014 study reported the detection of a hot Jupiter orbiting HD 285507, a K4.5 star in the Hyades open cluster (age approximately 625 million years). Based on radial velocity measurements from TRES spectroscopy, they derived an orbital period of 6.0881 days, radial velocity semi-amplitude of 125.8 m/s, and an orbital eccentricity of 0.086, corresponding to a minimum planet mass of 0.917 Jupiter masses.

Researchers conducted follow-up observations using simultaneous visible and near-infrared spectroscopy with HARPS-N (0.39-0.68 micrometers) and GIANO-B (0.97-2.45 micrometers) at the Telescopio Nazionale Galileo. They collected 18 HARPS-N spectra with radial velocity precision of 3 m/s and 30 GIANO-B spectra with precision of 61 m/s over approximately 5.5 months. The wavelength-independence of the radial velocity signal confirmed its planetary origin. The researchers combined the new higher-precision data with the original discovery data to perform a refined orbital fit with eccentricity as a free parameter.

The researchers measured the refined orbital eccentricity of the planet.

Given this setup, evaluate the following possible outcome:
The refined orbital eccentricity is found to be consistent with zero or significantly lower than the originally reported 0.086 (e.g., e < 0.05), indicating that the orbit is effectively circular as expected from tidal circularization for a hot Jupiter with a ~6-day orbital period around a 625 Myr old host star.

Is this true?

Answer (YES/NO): YES